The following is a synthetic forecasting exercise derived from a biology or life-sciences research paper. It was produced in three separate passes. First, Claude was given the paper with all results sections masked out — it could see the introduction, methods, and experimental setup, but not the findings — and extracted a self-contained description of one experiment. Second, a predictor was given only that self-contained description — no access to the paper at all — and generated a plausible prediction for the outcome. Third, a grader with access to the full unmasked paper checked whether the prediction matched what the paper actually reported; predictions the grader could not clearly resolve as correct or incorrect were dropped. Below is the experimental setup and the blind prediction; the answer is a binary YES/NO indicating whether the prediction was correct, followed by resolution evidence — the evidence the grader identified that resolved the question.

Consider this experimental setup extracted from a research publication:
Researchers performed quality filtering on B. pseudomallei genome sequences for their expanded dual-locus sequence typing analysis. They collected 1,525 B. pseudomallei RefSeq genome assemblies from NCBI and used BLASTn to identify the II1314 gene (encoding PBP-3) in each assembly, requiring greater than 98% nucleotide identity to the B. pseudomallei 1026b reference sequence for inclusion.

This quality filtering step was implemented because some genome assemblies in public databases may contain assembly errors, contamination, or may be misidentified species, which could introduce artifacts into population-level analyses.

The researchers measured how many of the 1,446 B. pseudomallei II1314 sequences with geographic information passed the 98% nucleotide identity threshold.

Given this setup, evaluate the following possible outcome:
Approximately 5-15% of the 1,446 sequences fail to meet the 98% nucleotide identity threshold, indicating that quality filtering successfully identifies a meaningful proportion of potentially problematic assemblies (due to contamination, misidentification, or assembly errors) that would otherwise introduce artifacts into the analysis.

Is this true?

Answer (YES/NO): NO